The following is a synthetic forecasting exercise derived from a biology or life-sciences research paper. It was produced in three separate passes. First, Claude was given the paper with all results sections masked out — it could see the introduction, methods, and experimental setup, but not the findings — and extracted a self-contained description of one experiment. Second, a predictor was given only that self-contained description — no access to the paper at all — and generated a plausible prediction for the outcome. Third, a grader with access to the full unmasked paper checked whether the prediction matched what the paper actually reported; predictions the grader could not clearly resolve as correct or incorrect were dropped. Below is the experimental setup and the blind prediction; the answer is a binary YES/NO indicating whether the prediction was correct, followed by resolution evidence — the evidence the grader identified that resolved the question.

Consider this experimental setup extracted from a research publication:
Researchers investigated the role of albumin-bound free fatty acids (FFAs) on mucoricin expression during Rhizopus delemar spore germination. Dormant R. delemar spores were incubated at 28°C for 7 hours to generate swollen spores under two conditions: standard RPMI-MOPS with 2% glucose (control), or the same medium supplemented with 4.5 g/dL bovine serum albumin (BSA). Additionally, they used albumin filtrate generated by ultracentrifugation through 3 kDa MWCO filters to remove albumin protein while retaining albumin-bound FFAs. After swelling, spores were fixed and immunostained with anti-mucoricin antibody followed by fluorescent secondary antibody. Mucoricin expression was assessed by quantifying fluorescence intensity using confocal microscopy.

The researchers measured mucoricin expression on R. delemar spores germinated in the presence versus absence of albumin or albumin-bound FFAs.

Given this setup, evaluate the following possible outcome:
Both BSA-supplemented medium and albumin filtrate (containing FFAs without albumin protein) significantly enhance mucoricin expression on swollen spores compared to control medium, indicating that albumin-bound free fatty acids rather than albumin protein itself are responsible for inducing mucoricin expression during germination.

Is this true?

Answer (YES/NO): NO